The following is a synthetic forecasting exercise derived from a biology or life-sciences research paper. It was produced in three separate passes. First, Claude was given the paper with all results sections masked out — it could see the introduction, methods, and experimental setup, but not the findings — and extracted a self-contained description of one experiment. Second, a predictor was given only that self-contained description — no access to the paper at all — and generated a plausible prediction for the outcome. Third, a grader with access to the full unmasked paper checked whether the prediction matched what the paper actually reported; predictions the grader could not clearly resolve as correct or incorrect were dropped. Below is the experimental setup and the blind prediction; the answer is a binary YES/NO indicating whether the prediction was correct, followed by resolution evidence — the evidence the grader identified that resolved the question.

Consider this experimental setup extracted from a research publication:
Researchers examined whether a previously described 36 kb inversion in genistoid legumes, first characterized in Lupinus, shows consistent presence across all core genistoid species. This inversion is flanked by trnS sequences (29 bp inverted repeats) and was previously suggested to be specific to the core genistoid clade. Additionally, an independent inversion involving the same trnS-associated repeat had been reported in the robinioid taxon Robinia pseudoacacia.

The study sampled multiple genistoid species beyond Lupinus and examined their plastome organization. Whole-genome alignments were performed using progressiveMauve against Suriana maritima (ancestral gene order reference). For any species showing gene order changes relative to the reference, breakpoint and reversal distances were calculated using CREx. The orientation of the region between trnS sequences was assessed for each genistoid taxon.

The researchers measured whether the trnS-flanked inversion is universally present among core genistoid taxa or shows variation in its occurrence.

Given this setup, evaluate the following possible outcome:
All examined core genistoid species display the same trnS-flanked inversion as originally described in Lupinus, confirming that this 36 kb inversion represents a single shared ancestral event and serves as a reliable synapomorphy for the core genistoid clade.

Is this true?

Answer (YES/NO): NO